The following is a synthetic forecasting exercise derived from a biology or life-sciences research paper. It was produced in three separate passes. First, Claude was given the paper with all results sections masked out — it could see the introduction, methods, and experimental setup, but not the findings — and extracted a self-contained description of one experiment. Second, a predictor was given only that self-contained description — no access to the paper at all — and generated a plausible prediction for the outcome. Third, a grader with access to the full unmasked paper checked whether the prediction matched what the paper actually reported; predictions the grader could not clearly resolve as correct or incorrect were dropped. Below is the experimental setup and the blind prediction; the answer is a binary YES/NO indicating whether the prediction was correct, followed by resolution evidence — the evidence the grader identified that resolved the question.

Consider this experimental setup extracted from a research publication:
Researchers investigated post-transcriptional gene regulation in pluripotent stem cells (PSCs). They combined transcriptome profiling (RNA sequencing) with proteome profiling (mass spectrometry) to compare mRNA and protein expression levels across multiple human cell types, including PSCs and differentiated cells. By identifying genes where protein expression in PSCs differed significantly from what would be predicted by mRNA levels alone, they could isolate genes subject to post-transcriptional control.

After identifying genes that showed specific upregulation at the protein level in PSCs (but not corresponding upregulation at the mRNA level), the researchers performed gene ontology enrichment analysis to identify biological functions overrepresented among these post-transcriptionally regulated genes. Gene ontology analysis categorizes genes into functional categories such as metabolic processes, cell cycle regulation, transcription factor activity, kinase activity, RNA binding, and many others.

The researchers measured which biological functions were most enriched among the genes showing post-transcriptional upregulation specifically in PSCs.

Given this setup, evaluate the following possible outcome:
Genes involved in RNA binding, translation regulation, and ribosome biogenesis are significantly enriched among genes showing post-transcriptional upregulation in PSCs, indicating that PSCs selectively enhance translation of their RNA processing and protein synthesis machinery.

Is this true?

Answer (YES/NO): NO